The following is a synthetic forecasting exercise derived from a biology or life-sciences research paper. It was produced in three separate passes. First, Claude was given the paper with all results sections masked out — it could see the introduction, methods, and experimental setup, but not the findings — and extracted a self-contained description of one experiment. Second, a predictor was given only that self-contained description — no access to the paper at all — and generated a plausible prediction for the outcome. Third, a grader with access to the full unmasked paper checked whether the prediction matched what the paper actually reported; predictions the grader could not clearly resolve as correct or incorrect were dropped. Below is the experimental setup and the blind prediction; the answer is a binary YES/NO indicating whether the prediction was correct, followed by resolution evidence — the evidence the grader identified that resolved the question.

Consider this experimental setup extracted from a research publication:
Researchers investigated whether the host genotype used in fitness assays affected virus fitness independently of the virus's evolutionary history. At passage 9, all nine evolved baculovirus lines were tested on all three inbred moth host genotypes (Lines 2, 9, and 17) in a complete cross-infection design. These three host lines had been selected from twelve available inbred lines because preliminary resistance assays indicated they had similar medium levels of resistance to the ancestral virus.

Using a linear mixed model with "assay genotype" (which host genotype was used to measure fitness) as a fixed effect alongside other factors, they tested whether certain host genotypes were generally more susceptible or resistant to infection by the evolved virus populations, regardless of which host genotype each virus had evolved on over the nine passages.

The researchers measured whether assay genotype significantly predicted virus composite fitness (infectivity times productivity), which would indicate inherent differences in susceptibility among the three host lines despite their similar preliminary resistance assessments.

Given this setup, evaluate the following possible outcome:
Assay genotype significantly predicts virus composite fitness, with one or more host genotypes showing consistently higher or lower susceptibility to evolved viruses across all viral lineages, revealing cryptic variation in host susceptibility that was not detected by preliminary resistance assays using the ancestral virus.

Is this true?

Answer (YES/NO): YES